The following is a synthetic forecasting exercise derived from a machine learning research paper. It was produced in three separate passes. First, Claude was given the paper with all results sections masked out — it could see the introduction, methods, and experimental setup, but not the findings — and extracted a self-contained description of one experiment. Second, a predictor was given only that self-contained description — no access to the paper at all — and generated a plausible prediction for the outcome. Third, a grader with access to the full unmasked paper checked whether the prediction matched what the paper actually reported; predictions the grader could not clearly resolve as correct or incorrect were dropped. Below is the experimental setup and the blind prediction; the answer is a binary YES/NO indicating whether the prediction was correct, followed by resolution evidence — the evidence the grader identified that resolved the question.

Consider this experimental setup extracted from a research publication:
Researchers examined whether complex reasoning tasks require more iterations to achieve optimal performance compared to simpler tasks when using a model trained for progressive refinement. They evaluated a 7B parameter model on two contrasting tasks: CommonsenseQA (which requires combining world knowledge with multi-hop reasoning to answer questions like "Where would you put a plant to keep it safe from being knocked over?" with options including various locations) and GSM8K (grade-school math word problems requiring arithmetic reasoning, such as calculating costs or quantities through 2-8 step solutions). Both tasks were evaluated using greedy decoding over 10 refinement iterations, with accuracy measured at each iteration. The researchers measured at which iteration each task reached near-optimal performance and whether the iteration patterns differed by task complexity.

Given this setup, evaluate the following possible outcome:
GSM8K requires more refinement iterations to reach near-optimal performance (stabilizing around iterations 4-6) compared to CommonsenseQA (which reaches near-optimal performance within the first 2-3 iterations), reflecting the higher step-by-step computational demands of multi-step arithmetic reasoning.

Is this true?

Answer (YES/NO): NO